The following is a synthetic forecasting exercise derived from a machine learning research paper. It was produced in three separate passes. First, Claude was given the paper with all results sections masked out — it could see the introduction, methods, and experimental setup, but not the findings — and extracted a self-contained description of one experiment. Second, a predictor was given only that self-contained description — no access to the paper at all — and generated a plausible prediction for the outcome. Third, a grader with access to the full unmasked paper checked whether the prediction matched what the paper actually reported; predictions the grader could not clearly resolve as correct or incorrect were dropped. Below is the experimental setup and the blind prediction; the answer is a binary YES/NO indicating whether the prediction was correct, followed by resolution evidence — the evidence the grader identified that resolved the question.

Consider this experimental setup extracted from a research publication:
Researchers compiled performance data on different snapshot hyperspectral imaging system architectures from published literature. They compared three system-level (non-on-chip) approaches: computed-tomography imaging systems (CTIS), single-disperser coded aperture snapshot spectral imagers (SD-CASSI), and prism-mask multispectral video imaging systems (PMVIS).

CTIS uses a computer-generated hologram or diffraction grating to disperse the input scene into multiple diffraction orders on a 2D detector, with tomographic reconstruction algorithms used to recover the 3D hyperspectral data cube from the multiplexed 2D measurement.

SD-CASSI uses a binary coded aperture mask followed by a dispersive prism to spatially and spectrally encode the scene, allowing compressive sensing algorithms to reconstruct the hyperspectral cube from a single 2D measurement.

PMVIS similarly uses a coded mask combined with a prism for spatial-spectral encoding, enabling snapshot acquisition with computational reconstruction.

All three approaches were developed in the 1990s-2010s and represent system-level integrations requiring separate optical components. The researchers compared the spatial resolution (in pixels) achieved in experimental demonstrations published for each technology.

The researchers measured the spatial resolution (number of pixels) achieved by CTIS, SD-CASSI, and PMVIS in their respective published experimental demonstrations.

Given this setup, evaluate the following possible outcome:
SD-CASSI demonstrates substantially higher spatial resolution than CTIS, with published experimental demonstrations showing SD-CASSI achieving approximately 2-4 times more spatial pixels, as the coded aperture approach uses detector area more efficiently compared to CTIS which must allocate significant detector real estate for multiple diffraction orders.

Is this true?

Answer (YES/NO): NO